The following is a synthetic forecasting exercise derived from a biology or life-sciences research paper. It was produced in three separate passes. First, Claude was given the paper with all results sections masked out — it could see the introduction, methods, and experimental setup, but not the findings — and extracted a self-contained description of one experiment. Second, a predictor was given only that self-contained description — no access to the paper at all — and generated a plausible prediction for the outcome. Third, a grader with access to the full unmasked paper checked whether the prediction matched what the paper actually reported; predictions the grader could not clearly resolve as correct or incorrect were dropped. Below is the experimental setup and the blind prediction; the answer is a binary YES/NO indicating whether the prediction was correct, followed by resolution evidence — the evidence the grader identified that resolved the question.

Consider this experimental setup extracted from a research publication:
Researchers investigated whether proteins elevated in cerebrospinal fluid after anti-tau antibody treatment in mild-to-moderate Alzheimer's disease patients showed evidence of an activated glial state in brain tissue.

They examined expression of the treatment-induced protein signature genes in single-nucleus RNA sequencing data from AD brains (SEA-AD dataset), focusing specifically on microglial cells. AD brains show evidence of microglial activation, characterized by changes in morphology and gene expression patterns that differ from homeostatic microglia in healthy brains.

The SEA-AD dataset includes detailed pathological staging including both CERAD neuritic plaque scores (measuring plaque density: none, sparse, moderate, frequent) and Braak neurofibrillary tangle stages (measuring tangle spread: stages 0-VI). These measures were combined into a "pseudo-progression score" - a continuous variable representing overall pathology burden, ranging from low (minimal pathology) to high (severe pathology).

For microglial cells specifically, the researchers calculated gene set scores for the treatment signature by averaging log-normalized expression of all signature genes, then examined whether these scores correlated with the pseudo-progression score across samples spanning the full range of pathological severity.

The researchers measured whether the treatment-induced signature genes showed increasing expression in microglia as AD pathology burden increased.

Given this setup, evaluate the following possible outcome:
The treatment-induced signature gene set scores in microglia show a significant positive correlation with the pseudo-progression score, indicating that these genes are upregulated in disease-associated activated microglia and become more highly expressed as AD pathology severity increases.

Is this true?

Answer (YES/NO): YES